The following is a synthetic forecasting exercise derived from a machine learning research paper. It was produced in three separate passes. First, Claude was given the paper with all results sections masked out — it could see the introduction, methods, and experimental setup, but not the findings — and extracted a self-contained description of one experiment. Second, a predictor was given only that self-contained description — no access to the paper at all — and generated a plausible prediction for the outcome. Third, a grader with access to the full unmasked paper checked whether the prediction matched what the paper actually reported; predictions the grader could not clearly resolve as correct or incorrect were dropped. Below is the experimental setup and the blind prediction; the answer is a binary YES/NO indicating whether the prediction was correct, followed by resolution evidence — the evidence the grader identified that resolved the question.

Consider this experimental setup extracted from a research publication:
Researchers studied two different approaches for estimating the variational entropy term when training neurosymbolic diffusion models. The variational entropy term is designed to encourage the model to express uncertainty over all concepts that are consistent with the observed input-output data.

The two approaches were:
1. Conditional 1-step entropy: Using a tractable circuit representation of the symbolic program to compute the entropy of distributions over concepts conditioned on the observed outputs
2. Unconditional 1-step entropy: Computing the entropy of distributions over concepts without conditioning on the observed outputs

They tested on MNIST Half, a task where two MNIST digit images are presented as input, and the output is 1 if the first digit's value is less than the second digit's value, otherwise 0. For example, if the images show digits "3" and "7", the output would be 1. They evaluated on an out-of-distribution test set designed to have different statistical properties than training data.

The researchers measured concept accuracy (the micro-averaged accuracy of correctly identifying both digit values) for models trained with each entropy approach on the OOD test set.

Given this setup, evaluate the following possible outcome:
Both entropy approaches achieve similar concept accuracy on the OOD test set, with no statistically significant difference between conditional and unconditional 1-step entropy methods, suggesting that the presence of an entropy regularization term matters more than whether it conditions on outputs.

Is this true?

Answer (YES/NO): NO